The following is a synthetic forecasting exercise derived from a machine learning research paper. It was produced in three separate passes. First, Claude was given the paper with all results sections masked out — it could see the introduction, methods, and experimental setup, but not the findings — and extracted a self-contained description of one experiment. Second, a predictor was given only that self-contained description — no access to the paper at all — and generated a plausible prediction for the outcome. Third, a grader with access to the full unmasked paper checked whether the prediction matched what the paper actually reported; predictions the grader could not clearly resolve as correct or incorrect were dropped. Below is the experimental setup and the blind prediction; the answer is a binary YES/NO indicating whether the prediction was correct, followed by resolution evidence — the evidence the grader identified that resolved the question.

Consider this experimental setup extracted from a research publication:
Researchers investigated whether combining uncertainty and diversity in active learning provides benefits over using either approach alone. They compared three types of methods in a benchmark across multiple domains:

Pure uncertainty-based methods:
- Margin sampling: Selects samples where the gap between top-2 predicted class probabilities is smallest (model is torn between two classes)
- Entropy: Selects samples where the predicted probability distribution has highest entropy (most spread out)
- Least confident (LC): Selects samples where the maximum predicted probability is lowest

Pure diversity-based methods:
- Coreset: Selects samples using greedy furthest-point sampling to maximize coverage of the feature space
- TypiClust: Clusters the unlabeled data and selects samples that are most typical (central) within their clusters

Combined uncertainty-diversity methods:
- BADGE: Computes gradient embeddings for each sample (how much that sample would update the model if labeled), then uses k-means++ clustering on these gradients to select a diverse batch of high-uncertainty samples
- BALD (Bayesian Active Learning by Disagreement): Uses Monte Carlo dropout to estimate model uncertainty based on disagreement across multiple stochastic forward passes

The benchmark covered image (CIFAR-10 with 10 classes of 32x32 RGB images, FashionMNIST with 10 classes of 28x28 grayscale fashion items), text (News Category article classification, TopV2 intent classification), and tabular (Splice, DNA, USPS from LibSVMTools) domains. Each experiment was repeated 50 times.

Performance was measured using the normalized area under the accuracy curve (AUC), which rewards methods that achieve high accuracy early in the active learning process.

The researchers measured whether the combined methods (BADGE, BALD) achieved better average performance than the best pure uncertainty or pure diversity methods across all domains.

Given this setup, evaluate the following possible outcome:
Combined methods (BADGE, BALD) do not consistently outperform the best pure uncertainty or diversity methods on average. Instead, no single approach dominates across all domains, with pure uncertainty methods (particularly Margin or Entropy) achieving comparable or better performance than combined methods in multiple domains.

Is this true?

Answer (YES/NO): YES